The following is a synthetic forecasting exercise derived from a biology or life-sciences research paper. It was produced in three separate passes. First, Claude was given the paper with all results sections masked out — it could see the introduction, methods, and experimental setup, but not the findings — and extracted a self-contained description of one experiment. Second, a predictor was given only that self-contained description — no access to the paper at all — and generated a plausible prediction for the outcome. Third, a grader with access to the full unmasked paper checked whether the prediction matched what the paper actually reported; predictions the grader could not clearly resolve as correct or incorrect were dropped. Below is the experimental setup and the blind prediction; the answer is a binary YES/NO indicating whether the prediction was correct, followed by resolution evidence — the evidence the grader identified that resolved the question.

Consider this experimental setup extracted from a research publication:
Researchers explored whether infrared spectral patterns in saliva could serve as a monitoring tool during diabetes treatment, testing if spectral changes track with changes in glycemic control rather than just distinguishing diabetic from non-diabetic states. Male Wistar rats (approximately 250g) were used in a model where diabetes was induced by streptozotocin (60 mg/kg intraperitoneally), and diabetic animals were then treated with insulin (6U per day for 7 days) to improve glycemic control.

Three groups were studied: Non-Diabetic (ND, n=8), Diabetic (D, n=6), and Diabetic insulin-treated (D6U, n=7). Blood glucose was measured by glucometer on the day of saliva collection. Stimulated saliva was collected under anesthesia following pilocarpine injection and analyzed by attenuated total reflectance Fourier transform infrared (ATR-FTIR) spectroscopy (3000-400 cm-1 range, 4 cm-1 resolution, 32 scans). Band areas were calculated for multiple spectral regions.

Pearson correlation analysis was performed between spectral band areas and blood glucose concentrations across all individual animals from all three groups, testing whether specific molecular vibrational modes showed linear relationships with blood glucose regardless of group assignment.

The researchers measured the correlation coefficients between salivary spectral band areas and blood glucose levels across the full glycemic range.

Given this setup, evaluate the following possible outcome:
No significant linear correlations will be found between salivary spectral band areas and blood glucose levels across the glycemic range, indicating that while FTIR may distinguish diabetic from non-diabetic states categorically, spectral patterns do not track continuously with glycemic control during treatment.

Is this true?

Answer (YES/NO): NO